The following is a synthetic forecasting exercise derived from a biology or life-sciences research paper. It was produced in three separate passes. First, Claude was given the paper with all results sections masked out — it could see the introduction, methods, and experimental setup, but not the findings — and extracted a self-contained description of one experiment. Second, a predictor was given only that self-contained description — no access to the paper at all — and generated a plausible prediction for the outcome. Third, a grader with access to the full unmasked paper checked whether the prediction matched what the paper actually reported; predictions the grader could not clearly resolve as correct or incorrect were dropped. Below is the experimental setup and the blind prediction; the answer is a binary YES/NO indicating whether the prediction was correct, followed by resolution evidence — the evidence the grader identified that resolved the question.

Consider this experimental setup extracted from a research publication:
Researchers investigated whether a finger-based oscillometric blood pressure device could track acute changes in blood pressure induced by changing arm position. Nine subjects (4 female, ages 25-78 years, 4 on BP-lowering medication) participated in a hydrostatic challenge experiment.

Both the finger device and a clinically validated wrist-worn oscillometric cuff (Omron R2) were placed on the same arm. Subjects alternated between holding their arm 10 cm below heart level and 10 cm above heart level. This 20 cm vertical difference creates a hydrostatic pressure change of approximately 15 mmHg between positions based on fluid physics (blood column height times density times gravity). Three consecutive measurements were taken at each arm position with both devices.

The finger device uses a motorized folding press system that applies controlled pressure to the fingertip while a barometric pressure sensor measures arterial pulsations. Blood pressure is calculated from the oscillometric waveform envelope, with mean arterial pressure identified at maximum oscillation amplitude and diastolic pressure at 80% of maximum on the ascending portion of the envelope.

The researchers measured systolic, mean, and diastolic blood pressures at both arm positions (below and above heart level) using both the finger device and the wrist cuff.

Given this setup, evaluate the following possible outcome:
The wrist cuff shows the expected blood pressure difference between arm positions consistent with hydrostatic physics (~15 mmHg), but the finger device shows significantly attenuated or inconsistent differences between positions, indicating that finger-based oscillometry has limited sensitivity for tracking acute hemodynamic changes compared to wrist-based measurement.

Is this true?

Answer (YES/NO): NO